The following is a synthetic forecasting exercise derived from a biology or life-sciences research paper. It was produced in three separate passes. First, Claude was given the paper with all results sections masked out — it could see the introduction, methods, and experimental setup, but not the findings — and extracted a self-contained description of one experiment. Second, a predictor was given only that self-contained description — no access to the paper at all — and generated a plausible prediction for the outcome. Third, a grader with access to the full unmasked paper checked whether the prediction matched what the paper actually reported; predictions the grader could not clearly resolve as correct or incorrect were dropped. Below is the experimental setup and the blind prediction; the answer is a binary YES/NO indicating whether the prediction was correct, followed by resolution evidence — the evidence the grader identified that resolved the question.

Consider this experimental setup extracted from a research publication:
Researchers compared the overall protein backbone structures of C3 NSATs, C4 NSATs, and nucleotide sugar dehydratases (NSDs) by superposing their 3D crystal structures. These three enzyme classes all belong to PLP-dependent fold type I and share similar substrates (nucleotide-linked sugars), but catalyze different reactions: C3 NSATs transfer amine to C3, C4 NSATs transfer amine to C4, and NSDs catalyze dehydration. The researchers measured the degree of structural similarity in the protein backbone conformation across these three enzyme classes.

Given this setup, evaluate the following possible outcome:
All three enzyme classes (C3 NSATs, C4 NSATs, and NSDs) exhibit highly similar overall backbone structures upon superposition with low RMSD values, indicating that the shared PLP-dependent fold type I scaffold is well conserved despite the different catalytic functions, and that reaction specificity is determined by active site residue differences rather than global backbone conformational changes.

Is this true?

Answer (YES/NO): YES